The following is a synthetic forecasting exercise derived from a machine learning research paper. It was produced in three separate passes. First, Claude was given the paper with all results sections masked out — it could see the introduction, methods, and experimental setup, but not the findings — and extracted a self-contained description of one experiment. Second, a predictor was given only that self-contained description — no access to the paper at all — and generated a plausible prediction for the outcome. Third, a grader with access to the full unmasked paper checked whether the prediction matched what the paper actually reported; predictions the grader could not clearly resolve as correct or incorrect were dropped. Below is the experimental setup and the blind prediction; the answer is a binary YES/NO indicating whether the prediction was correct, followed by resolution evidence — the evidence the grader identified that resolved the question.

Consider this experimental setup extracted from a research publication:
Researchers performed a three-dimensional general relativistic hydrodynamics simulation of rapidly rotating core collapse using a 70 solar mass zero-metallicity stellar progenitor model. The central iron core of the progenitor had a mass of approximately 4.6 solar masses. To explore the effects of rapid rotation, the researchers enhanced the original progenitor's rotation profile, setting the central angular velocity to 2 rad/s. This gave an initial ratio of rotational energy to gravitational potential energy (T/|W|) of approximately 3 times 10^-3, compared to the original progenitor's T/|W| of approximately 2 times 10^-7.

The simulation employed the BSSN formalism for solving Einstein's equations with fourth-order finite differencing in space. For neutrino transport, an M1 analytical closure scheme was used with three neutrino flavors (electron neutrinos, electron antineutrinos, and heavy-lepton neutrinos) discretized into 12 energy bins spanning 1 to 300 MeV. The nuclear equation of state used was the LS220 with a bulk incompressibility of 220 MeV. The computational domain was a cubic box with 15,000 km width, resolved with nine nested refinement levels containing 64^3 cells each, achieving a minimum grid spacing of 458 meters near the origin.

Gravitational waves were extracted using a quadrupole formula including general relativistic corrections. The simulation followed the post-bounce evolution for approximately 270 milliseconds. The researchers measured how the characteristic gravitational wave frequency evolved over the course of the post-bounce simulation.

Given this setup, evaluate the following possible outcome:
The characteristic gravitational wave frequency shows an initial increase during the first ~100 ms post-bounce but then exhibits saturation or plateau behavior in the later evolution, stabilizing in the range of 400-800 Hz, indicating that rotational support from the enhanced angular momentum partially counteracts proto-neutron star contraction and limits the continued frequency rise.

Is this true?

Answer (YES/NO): NO